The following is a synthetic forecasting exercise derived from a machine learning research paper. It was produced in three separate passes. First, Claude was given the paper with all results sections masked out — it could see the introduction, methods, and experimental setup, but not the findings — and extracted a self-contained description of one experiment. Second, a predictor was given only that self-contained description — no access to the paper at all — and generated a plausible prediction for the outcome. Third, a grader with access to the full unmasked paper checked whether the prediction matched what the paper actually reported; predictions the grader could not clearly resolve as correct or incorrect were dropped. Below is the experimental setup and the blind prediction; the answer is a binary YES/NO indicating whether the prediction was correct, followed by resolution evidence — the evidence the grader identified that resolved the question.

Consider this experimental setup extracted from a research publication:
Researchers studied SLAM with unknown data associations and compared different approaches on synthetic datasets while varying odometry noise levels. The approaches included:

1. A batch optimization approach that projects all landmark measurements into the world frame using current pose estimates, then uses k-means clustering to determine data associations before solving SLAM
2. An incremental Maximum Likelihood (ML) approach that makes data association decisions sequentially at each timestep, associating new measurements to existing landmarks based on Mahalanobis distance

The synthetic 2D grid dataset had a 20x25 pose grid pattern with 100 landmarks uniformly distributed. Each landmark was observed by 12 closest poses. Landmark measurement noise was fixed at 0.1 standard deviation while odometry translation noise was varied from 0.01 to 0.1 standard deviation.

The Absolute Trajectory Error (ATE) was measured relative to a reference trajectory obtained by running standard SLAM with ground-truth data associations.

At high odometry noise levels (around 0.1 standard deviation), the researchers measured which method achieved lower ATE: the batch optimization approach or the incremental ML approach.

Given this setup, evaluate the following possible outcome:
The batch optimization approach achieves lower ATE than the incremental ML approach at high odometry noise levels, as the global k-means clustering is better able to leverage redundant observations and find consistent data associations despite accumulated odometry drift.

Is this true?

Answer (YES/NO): NO